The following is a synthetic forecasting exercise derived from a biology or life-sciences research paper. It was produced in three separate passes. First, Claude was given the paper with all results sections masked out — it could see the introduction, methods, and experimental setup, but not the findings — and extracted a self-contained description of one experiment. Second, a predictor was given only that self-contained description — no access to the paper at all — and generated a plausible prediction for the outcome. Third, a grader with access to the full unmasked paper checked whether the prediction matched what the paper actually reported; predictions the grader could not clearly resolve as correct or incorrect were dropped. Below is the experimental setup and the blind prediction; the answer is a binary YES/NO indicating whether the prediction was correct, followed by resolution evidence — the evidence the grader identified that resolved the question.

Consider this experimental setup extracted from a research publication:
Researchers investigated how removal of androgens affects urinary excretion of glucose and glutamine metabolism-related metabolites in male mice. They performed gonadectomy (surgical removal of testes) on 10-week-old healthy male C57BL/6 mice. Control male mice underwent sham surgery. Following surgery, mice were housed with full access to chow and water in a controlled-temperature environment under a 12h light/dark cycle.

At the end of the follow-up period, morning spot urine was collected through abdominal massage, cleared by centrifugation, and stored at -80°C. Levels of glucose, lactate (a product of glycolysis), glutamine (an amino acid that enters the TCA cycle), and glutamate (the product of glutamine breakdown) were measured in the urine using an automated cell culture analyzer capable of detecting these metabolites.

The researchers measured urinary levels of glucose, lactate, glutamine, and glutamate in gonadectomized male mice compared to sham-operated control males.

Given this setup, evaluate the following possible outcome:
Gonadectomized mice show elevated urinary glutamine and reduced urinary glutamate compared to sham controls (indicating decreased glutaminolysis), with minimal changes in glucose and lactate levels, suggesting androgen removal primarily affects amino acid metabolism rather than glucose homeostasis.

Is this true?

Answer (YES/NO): NO